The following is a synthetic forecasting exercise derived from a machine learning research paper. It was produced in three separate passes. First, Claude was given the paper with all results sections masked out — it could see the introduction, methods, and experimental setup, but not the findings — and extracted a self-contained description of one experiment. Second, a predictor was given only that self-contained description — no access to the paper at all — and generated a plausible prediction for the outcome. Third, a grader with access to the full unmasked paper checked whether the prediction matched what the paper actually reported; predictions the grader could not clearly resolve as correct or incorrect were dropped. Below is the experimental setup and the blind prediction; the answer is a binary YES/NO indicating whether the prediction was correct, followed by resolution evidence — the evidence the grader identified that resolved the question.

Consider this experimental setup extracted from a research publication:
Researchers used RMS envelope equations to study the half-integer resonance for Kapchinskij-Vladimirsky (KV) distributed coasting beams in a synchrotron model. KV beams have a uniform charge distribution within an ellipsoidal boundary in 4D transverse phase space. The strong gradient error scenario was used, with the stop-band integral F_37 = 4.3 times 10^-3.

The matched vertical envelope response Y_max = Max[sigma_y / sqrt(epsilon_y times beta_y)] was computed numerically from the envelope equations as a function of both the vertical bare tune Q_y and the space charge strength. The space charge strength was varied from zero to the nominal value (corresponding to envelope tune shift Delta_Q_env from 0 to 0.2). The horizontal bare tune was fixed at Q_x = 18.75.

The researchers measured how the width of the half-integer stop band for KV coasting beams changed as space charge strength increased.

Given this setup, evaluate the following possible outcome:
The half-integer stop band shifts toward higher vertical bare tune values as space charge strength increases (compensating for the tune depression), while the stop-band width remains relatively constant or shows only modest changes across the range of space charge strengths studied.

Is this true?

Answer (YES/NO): YES